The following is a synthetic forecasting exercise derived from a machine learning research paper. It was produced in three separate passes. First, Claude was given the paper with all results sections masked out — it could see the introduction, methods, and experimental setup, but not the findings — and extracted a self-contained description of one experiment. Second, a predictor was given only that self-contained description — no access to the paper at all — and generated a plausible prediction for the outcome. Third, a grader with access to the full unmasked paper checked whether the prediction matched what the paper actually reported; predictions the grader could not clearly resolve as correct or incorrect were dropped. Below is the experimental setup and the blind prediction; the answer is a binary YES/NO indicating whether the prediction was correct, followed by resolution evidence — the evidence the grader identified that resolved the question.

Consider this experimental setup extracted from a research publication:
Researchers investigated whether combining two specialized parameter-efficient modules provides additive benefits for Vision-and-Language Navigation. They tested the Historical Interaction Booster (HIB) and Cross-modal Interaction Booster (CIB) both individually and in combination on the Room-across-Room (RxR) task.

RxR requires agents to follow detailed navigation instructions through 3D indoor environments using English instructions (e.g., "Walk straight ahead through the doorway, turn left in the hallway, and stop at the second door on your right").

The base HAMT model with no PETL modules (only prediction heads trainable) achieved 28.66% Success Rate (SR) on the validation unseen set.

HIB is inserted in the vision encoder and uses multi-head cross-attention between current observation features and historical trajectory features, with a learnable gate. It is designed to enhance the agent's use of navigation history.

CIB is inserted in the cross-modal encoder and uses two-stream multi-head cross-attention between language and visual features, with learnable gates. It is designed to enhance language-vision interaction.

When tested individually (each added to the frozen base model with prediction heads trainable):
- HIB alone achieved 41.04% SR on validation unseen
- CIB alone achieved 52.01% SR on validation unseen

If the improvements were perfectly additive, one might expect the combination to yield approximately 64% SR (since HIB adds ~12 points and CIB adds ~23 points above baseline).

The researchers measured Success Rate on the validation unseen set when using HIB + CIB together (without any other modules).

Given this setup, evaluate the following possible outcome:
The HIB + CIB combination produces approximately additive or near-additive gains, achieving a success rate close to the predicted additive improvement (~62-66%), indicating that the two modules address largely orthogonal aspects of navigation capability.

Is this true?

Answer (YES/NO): NO